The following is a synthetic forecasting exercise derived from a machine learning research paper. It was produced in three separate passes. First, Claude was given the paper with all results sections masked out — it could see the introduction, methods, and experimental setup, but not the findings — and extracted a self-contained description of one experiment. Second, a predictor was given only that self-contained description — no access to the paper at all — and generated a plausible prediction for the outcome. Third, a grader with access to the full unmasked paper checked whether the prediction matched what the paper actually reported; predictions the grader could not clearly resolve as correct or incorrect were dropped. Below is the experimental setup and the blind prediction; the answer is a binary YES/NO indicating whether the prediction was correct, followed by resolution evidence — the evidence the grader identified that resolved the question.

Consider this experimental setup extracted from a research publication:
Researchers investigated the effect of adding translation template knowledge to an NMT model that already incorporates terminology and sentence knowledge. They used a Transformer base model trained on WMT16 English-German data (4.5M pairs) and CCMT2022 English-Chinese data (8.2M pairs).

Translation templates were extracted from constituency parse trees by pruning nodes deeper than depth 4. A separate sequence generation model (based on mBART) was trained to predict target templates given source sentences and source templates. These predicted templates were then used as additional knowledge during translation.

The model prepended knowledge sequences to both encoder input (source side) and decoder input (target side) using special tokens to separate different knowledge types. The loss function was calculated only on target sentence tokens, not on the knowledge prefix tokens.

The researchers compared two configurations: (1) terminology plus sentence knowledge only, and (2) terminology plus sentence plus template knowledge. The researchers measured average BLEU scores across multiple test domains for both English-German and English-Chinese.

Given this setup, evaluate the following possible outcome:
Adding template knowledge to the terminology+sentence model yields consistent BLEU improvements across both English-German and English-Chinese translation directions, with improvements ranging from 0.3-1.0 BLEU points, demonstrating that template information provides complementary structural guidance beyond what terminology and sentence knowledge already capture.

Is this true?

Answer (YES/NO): NO